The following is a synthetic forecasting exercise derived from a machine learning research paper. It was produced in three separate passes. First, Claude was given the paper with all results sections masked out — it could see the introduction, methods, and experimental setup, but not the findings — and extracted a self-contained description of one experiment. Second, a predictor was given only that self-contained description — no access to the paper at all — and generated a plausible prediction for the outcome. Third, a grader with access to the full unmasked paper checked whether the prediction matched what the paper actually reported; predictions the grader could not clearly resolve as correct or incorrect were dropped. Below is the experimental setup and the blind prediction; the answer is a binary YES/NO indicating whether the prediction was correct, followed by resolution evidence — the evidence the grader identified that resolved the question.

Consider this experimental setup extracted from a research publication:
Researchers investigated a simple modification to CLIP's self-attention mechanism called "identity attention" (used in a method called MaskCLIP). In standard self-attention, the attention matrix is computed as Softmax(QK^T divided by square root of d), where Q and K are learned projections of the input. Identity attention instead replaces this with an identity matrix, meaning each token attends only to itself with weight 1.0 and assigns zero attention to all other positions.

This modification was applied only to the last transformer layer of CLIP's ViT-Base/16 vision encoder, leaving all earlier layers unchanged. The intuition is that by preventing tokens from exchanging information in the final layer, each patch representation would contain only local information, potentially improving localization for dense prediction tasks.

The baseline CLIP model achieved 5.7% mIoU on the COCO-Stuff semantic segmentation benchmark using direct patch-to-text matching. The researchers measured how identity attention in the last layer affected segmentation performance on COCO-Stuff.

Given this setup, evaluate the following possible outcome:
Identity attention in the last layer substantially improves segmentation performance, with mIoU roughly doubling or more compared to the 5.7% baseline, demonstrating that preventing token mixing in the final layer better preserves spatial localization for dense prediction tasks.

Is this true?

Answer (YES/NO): YES